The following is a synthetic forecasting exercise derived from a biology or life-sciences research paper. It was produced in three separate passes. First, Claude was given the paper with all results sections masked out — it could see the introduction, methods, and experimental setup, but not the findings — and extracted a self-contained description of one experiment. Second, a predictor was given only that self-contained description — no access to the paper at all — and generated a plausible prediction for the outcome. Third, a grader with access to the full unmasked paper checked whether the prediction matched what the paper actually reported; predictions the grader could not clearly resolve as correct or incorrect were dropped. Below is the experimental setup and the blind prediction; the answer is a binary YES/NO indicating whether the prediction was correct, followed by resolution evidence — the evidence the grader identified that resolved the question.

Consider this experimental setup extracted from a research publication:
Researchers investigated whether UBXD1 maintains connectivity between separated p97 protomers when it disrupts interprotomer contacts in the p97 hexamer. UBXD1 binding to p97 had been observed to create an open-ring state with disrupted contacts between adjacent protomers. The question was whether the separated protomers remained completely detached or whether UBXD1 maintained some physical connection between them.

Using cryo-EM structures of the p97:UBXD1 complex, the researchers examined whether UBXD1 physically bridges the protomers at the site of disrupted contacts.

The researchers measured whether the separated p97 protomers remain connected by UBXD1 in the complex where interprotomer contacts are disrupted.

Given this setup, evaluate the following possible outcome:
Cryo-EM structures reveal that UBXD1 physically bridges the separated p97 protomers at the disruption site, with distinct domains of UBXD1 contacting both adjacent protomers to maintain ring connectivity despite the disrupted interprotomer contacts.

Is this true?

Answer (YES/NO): YES